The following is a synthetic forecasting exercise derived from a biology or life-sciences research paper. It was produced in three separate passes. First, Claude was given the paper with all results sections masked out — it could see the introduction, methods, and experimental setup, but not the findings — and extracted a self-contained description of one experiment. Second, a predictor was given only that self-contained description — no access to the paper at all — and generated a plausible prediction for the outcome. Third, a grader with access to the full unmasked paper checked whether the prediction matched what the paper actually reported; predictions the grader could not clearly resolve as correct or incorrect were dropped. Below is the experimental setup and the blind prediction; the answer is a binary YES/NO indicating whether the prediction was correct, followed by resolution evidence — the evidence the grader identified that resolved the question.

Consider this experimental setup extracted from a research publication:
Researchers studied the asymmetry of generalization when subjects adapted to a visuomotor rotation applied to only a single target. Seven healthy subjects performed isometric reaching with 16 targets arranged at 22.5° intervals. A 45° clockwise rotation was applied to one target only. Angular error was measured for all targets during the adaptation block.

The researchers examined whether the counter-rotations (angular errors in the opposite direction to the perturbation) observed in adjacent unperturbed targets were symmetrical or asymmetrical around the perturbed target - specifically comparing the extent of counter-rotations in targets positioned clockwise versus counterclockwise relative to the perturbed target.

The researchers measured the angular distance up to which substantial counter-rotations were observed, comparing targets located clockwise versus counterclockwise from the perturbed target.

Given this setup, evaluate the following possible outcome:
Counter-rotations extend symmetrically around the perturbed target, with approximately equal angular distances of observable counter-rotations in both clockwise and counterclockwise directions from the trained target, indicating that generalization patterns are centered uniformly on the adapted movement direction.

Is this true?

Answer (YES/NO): NO